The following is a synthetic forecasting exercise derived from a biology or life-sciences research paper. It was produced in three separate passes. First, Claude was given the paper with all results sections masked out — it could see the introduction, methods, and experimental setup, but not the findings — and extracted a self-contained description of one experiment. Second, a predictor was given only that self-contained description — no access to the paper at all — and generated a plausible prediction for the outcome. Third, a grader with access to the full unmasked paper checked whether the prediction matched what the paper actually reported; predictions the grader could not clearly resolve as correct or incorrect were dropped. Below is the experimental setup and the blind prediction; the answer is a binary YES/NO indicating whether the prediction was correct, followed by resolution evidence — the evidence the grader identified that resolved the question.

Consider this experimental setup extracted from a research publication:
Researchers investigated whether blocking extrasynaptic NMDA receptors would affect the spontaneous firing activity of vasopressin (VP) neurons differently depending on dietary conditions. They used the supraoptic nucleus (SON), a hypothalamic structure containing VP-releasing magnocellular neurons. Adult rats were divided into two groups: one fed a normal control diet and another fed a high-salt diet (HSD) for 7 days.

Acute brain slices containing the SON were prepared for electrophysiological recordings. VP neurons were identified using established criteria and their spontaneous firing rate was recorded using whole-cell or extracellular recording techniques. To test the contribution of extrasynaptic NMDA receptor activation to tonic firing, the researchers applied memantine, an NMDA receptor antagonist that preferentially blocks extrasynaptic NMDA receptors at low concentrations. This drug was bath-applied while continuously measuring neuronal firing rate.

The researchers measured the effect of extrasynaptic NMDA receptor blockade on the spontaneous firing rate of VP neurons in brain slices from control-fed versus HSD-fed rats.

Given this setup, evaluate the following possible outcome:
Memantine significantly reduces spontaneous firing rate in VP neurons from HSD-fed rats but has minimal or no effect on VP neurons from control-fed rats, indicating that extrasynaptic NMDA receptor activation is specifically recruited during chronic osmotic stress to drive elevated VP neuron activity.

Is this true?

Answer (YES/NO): YES